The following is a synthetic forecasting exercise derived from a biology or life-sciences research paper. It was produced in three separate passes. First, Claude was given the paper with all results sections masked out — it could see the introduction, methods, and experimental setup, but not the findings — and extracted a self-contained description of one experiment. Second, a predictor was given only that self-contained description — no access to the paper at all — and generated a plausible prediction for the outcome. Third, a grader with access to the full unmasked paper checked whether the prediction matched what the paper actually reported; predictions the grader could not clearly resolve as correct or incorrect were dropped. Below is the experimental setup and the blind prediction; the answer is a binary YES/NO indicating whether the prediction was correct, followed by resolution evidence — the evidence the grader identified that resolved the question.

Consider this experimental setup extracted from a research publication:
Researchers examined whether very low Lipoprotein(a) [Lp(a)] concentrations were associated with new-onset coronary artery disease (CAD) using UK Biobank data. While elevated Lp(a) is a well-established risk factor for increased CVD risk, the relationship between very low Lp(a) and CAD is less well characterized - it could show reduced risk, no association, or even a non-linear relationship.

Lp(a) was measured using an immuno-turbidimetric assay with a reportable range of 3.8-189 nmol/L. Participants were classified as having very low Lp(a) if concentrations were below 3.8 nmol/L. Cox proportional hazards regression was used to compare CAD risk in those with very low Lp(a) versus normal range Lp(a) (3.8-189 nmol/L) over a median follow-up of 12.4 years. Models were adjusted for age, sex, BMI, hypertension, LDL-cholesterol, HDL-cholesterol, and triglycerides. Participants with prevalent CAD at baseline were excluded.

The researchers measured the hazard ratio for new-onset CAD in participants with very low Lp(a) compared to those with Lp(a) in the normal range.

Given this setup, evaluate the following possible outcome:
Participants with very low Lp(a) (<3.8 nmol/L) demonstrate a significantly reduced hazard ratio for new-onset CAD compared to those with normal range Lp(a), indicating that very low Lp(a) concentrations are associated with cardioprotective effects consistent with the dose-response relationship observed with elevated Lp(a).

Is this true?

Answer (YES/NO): YES